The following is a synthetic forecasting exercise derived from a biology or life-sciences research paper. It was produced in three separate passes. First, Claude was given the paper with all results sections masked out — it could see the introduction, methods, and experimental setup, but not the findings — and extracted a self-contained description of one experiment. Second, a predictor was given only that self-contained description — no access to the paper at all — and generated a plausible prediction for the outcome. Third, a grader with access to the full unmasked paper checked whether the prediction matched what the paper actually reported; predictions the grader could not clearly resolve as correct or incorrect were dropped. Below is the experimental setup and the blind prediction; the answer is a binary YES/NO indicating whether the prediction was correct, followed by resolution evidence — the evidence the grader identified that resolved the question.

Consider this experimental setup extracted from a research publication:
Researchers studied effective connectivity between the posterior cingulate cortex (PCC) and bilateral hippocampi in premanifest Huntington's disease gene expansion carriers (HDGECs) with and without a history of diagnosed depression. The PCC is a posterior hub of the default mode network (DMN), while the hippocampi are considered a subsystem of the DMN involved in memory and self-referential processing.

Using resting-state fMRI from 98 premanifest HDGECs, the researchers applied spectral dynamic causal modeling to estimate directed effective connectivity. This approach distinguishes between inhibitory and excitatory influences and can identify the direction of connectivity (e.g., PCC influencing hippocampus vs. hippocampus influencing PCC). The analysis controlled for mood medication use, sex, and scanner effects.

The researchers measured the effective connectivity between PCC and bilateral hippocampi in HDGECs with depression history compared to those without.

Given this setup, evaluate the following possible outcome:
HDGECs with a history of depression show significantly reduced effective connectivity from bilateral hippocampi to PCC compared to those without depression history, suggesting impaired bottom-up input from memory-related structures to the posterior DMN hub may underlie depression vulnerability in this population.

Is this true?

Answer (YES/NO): NO